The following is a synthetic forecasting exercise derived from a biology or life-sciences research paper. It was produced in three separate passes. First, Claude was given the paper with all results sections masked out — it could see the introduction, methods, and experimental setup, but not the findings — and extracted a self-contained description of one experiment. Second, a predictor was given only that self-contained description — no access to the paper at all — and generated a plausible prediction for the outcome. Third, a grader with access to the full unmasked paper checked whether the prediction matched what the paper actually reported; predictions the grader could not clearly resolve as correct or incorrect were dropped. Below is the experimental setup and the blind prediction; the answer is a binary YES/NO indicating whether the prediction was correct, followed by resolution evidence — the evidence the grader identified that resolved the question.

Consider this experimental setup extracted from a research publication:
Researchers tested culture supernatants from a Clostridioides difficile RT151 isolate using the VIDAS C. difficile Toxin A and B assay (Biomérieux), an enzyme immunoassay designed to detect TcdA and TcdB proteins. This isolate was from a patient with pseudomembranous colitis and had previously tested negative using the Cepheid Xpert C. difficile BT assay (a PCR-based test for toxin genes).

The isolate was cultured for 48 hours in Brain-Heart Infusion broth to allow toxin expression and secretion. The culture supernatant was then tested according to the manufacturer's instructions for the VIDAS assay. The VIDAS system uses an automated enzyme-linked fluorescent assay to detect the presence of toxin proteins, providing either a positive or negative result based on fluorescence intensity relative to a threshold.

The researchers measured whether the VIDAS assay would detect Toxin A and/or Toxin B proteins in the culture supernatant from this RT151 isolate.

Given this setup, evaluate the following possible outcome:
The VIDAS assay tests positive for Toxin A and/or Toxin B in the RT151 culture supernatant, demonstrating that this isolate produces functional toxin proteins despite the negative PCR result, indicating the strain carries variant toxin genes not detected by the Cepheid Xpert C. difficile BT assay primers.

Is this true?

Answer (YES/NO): YES